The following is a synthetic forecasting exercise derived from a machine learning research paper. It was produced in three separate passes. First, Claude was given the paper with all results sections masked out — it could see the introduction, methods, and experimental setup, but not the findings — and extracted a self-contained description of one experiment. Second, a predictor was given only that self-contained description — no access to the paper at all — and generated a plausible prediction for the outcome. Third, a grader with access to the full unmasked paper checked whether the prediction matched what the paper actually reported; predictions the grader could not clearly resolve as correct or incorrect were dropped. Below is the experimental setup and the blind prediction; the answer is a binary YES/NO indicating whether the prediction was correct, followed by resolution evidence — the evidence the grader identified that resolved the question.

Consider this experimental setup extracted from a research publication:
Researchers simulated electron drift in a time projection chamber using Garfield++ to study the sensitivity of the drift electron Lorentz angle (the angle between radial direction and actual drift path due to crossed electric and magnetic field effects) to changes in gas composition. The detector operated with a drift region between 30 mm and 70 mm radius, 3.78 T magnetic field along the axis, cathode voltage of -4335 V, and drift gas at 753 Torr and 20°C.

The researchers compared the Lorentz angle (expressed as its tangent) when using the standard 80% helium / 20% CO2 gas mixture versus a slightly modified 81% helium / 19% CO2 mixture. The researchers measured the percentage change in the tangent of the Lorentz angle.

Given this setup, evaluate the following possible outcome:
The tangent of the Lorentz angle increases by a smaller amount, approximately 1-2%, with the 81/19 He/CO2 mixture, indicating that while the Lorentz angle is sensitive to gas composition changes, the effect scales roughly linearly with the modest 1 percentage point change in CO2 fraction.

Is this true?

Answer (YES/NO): NO